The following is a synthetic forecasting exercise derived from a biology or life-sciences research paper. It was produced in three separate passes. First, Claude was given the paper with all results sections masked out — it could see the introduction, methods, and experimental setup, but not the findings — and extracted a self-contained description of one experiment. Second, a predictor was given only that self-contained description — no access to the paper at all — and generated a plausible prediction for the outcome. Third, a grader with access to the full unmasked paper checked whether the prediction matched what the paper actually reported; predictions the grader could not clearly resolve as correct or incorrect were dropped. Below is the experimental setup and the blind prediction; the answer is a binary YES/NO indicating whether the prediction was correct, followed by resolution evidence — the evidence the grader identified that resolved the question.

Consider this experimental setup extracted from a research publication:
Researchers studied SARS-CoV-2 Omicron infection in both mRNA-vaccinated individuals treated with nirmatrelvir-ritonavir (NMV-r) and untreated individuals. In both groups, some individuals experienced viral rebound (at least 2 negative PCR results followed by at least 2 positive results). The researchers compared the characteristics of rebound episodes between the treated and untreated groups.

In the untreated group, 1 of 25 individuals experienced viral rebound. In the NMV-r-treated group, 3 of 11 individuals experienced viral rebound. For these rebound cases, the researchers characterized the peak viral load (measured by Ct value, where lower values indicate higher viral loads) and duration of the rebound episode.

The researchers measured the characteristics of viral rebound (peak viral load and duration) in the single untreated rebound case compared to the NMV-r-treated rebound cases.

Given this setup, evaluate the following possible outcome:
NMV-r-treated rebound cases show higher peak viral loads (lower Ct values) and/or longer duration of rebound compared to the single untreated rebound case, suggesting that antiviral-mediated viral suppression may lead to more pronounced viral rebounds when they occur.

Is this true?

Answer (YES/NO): YES